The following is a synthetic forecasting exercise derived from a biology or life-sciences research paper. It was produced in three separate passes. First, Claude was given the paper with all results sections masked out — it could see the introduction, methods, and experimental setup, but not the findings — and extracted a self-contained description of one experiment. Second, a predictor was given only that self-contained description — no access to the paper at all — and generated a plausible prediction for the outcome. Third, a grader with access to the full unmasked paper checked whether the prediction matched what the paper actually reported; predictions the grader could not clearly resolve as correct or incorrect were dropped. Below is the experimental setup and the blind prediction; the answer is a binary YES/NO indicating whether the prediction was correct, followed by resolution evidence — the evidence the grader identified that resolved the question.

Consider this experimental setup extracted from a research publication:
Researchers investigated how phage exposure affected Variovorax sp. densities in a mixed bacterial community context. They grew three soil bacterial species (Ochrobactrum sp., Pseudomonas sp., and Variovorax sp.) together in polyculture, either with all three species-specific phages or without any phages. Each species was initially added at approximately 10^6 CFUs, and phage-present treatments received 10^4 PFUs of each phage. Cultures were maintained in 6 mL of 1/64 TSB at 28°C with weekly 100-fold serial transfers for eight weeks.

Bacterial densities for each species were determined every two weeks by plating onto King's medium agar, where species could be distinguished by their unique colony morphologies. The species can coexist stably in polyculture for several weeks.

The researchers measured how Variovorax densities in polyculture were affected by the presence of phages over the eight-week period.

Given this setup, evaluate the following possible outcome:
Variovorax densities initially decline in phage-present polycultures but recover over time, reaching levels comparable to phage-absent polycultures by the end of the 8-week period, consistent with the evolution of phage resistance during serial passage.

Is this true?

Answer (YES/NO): NO